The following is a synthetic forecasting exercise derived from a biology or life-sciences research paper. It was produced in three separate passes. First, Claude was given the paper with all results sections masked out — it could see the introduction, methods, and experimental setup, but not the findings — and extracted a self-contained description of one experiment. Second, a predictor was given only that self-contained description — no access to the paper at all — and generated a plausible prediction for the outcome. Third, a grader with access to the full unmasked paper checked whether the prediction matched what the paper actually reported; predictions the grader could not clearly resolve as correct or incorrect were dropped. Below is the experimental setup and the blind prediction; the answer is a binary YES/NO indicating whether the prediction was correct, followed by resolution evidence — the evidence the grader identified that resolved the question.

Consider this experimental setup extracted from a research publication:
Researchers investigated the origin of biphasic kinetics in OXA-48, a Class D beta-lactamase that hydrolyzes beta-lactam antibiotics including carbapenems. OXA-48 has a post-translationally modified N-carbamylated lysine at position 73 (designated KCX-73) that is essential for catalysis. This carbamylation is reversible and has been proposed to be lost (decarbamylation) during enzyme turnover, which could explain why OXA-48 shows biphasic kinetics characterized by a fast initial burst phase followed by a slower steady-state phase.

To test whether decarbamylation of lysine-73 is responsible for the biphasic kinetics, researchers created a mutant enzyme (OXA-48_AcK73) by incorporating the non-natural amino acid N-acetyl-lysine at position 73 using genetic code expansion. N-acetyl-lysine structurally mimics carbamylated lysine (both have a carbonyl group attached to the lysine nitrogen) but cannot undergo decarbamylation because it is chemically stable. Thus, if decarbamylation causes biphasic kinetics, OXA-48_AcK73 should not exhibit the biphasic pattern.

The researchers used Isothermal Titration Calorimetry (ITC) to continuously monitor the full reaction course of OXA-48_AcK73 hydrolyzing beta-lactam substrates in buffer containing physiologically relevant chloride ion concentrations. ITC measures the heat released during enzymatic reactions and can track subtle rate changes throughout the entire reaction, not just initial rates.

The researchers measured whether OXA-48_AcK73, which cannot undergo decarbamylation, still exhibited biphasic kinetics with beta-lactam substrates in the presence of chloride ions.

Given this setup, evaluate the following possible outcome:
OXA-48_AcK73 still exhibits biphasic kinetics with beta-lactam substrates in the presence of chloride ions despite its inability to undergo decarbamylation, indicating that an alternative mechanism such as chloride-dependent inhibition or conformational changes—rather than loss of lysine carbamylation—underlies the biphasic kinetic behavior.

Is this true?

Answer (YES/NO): YES